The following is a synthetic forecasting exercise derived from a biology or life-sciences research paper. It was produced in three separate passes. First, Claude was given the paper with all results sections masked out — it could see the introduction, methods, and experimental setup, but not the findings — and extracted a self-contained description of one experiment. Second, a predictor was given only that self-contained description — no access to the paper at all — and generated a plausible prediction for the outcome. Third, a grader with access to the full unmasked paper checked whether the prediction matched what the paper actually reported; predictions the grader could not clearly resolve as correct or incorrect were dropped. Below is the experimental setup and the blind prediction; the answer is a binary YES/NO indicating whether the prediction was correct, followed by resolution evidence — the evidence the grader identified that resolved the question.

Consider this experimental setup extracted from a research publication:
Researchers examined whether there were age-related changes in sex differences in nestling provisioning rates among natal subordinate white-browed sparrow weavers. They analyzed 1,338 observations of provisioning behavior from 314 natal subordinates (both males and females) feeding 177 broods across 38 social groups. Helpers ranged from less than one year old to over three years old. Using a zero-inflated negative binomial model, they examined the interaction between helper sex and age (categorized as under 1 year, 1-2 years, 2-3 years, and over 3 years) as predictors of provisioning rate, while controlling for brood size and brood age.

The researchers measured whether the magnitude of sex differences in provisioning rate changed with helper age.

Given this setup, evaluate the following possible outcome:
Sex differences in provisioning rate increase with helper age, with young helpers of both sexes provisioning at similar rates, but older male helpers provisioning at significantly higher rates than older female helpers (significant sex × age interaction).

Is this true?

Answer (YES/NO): NO